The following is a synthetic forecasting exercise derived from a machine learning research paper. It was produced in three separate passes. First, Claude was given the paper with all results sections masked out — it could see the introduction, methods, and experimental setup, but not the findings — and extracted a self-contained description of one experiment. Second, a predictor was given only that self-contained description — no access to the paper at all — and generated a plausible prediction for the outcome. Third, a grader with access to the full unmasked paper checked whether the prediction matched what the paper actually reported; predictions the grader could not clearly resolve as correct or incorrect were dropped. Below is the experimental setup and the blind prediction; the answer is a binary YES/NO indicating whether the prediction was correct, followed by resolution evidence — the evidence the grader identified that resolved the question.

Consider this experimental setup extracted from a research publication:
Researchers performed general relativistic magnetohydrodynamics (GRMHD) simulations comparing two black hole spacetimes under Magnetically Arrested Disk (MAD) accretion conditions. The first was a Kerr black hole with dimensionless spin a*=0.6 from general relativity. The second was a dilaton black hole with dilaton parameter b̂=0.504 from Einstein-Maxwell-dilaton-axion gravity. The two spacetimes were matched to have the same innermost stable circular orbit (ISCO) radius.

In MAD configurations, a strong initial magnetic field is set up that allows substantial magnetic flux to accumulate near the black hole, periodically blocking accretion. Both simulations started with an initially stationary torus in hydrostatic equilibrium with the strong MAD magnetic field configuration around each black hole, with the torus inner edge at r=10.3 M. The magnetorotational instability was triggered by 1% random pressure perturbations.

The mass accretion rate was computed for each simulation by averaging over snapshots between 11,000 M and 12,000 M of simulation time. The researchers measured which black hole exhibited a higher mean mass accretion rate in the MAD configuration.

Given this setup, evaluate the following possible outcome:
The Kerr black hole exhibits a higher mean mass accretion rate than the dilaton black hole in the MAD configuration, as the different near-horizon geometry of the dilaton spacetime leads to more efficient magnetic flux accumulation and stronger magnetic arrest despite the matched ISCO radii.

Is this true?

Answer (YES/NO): NO